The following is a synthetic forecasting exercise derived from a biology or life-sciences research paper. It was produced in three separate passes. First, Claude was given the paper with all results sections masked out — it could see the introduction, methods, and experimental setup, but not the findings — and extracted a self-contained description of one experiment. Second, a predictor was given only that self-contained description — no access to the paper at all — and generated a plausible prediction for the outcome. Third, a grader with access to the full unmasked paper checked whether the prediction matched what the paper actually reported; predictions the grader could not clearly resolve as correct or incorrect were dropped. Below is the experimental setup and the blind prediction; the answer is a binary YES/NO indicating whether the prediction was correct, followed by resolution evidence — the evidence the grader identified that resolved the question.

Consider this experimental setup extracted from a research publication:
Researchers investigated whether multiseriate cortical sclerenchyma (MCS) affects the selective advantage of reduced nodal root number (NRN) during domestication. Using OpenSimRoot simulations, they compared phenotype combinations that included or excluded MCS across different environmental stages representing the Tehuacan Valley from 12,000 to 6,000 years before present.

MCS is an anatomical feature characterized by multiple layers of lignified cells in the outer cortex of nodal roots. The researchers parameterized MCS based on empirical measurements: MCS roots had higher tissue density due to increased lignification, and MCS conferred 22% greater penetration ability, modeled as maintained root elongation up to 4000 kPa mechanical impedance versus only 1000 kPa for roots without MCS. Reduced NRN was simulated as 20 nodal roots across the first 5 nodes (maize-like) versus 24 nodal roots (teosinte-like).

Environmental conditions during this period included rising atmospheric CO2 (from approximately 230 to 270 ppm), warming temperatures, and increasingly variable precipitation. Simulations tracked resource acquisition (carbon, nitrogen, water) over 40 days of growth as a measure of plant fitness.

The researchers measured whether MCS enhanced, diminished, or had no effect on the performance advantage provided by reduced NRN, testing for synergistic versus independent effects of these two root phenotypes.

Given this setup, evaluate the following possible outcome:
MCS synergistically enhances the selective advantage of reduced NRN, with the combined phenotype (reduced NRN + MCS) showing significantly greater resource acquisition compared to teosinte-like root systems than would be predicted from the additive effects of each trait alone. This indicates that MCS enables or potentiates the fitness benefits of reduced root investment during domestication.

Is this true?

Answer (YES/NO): YES